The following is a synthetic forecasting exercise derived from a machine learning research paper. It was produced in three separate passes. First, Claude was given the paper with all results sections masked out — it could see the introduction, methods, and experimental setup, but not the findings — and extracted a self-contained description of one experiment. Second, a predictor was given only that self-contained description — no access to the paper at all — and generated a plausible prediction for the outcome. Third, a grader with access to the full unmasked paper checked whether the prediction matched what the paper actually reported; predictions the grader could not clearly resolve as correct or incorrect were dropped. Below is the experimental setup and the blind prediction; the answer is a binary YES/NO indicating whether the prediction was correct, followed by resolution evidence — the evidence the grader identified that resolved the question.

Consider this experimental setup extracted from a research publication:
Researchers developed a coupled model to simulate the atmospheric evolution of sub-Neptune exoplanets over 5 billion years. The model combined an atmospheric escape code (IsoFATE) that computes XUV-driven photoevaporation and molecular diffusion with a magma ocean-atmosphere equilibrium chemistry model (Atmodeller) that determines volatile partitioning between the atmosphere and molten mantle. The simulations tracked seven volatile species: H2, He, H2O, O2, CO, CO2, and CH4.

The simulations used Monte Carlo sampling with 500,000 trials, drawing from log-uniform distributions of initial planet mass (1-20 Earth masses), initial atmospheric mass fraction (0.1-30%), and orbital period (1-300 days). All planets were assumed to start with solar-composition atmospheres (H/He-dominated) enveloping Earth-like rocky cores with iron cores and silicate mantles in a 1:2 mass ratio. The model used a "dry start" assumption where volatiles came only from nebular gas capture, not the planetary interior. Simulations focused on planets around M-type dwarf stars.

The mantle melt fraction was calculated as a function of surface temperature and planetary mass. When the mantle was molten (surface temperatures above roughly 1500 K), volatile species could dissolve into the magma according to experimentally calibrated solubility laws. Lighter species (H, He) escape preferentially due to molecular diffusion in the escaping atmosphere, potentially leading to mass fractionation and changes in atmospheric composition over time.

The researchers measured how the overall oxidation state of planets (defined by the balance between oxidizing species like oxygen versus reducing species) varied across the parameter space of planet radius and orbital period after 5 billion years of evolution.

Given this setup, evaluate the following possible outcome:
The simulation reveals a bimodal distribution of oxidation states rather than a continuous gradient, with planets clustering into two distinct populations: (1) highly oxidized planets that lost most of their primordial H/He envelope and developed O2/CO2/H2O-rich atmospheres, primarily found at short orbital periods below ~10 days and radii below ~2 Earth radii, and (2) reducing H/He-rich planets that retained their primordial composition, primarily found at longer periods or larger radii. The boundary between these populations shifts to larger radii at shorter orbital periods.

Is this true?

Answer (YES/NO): NO